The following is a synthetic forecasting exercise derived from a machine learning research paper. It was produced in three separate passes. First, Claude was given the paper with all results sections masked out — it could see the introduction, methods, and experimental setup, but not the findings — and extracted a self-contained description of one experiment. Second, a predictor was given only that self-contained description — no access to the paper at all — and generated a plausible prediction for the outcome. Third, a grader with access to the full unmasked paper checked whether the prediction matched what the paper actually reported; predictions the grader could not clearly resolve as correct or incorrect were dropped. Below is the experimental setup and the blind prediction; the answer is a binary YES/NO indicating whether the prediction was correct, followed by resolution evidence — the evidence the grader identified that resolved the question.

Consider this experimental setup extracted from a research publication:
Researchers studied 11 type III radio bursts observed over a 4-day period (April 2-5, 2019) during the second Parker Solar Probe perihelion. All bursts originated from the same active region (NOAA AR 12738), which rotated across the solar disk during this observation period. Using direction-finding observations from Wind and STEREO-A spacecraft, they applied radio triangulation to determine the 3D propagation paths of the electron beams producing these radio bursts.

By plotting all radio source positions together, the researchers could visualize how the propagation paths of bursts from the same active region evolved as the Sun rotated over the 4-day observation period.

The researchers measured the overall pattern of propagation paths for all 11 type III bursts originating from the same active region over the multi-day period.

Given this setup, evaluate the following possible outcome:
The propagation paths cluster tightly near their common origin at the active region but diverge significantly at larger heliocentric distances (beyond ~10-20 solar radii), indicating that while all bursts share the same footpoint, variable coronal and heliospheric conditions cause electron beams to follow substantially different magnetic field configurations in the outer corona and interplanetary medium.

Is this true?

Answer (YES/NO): NO